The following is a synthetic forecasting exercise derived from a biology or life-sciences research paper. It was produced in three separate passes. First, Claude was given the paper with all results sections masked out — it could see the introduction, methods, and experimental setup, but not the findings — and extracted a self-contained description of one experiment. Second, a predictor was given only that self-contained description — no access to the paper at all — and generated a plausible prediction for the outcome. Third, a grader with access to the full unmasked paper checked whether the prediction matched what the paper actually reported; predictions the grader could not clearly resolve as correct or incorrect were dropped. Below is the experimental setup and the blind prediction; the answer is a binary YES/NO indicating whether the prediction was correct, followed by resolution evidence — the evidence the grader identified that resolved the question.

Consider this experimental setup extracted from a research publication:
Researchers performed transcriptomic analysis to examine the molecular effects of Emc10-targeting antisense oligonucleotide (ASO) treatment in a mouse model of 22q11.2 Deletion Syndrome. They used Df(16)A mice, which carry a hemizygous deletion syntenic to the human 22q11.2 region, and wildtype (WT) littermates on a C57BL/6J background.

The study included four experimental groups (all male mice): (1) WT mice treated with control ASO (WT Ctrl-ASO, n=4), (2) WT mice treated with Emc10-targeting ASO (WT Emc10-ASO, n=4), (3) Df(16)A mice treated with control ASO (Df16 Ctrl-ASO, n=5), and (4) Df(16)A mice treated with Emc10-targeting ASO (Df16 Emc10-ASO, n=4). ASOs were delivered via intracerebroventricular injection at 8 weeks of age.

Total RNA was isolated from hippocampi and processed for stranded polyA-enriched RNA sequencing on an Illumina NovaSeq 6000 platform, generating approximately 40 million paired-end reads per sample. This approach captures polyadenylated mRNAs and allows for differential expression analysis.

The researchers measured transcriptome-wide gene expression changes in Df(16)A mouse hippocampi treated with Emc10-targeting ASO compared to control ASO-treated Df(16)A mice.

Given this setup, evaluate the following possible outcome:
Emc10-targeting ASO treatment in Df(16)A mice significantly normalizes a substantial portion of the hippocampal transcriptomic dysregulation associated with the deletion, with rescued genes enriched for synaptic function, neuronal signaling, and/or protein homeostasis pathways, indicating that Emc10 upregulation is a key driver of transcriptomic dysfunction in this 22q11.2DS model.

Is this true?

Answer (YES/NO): NO